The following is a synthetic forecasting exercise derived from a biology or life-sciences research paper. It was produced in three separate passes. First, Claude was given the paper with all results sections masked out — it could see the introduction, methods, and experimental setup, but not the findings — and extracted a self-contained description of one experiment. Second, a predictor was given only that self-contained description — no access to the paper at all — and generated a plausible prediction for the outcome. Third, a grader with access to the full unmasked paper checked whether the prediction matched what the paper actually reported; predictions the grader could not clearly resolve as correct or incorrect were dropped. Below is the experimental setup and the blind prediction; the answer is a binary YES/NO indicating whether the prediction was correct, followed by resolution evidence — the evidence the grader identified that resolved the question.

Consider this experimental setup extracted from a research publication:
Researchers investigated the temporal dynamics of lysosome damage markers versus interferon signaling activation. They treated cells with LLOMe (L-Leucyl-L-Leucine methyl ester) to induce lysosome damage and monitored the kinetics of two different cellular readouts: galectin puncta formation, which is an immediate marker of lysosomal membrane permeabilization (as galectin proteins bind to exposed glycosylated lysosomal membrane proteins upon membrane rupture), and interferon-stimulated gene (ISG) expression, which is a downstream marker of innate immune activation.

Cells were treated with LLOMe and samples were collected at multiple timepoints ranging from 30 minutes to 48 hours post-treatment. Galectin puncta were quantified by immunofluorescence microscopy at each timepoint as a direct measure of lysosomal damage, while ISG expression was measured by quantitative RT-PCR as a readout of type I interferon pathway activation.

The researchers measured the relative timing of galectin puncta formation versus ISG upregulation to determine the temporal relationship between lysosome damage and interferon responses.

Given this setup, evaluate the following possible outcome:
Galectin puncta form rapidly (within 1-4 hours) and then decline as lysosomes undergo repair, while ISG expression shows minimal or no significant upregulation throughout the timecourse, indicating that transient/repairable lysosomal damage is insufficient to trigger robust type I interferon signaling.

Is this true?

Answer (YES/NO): NO